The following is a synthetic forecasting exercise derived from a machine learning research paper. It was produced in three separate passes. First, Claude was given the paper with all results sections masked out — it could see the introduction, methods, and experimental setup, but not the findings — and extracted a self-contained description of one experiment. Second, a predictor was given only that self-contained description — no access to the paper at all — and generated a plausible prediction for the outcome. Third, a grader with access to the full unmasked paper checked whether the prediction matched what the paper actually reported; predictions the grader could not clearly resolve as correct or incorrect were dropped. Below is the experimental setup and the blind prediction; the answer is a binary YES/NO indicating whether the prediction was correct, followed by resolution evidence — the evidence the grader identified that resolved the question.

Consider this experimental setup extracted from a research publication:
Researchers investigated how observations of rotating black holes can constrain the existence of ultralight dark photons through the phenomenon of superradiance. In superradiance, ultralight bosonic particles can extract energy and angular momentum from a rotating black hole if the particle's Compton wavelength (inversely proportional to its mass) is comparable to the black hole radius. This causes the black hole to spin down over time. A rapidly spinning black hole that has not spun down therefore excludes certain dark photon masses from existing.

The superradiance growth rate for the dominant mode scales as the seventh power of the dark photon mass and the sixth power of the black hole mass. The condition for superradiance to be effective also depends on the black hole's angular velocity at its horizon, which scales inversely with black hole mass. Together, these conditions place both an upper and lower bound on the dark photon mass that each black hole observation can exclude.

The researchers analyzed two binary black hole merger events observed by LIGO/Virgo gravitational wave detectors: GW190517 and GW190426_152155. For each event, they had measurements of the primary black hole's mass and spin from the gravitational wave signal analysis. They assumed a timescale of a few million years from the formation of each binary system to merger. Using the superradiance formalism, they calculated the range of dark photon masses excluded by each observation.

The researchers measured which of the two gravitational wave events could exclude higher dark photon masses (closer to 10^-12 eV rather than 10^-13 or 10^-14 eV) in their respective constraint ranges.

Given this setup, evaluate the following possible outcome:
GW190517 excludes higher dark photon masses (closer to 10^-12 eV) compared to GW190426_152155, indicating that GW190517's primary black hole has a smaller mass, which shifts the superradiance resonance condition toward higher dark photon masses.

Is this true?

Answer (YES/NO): NO